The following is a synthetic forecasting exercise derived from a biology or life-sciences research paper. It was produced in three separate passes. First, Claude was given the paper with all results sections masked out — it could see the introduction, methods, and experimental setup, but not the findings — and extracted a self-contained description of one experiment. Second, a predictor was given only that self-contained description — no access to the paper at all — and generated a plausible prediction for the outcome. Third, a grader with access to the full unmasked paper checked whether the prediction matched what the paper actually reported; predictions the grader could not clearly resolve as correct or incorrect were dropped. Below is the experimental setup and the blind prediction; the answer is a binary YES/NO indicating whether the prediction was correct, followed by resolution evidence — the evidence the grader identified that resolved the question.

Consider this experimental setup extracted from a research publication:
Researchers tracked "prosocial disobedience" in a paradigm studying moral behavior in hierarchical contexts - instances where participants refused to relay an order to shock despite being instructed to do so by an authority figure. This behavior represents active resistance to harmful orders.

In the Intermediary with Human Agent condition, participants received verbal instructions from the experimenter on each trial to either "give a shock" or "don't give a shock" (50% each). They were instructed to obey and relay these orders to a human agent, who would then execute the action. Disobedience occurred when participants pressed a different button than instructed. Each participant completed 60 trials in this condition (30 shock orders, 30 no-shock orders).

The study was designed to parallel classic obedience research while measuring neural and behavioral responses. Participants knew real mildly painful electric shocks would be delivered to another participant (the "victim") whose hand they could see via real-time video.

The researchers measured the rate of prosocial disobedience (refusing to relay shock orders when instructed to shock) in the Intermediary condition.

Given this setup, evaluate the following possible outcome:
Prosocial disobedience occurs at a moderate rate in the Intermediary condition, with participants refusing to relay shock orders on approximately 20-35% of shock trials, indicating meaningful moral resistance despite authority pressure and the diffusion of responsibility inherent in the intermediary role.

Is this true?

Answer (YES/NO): NO